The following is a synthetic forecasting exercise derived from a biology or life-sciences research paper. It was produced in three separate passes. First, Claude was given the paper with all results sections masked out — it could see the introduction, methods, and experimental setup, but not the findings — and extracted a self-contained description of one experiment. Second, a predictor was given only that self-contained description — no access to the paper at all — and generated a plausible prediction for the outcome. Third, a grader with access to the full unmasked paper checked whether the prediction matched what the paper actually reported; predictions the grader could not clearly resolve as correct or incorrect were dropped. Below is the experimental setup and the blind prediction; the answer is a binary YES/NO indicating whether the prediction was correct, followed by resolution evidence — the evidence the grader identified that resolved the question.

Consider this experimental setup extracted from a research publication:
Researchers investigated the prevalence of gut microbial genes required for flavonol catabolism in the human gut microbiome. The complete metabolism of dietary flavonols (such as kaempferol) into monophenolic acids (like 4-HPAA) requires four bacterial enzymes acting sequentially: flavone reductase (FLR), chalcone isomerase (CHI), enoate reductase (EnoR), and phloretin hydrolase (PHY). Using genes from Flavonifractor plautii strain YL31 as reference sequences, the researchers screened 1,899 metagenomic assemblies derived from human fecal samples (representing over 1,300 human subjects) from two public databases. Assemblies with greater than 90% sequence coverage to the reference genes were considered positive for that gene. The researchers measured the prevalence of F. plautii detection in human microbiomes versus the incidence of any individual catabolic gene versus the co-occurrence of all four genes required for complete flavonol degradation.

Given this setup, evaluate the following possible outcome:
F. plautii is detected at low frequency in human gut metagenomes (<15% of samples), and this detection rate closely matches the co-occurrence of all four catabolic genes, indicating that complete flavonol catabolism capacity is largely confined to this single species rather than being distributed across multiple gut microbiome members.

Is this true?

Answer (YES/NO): NO